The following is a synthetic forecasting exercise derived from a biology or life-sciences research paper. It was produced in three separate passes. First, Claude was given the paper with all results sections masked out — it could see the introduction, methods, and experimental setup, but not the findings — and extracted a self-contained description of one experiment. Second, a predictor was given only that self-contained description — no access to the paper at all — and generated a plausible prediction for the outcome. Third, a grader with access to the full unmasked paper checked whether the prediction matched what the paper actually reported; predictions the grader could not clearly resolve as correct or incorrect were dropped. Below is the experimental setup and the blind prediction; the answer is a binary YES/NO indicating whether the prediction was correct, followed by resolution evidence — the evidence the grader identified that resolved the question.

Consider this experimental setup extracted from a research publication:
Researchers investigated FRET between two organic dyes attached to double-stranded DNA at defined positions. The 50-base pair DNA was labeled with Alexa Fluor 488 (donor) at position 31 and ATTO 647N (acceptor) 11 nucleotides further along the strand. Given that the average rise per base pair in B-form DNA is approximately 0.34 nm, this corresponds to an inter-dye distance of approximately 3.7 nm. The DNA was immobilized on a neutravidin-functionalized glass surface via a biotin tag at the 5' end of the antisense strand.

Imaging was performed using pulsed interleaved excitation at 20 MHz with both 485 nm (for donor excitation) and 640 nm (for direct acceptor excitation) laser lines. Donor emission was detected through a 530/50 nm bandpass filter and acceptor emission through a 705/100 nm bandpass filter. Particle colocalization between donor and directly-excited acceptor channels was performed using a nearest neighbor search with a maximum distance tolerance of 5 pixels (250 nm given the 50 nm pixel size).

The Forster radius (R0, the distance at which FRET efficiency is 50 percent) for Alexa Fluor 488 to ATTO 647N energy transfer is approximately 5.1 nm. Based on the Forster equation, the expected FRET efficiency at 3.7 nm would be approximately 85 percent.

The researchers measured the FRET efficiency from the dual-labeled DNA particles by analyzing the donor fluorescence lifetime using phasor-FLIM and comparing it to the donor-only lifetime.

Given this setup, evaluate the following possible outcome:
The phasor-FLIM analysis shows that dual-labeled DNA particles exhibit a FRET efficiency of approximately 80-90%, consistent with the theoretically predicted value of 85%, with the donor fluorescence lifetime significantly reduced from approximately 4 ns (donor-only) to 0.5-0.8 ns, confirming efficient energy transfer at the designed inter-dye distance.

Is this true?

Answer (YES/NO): NO